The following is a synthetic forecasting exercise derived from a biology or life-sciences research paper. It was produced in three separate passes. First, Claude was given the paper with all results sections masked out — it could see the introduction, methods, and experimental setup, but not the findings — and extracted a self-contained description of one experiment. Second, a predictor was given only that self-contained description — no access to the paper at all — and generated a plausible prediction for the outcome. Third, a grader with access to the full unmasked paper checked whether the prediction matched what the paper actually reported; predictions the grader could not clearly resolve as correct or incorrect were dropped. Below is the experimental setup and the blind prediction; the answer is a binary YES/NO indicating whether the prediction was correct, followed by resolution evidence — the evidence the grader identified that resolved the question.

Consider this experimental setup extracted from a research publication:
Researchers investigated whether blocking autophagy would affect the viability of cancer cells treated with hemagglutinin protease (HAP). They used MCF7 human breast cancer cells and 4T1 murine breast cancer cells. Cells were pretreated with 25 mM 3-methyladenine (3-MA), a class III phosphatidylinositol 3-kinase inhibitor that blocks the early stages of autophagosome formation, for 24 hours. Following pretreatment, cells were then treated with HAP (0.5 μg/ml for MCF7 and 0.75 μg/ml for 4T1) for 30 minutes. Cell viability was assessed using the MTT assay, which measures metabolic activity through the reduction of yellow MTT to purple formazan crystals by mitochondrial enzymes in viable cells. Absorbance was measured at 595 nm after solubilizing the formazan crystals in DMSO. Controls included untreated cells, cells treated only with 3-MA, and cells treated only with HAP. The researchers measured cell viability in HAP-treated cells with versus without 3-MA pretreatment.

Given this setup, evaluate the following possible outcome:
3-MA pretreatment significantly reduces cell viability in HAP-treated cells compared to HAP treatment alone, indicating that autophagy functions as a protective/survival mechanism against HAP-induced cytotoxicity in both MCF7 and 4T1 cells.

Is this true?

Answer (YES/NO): NO